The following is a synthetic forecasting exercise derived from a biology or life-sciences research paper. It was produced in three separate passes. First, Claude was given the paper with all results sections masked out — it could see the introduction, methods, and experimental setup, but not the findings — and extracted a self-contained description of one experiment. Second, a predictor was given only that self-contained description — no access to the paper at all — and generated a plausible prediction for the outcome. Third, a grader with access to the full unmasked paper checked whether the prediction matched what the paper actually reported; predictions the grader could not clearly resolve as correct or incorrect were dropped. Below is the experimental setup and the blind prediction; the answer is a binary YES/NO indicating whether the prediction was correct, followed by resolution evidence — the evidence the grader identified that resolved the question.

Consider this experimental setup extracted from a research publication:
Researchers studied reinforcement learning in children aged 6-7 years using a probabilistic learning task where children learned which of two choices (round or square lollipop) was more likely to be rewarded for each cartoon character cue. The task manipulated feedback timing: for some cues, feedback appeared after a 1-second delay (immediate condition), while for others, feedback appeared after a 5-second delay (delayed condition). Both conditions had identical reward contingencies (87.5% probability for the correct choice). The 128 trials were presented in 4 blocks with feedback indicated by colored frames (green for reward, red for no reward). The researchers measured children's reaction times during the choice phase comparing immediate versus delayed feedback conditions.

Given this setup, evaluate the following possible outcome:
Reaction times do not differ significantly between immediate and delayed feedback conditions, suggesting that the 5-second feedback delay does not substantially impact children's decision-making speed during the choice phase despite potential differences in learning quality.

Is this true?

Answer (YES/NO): NO